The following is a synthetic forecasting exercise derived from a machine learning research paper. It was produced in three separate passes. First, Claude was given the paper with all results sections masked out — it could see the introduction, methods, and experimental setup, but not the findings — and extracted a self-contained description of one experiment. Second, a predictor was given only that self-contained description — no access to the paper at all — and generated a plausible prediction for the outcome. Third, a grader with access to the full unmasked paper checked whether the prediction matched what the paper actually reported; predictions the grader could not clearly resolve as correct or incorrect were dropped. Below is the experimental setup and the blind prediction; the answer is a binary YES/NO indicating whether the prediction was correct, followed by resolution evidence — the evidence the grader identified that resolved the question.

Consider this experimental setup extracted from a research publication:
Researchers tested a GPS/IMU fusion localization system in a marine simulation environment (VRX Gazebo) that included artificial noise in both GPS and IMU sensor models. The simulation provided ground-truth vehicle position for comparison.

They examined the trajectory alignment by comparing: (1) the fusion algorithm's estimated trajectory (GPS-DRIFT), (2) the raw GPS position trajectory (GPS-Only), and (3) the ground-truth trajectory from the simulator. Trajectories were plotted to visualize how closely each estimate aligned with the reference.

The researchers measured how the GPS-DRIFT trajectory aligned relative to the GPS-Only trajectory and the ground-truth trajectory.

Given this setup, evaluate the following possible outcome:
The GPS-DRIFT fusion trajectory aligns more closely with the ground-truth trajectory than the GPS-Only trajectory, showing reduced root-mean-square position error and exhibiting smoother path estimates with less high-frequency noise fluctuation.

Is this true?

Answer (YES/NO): NO